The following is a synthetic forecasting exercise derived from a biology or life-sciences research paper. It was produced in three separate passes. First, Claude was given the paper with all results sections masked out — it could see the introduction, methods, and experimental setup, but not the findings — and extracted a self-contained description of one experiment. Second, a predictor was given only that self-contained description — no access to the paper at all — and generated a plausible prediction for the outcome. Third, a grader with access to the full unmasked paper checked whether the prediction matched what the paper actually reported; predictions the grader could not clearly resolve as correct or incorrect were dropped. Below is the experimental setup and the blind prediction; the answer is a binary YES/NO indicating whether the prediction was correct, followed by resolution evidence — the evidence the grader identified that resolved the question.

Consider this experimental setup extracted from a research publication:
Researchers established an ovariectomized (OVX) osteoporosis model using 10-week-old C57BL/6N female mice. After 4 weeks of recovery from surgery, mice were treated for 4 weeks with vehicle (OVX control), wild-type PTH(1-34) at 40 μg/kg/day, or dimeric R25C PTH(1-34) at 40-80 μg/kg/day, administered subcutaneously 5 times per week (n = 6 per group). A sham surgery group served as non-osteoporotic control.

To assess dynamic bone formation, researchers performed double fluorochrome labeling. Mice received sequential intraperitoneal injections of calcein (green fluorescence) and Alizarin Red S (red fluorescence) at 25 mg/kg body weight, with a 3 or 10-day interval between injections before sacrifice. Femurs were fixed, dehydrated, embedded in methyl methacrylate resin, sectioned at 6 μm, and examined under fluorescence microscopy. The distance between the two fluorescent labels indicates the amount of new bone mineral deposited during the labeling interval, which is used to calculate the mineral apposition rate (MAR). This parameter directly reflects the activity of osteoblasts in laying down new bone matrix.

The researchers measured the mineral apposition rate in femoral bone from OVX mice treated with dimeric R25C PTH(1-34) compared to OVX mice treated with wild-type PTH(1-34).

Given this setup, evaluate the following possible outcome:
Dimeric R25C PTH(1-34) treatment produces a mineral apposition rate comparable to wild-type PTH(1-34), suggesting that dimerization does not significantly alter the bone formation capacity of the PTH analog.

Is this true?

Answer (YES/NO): YES